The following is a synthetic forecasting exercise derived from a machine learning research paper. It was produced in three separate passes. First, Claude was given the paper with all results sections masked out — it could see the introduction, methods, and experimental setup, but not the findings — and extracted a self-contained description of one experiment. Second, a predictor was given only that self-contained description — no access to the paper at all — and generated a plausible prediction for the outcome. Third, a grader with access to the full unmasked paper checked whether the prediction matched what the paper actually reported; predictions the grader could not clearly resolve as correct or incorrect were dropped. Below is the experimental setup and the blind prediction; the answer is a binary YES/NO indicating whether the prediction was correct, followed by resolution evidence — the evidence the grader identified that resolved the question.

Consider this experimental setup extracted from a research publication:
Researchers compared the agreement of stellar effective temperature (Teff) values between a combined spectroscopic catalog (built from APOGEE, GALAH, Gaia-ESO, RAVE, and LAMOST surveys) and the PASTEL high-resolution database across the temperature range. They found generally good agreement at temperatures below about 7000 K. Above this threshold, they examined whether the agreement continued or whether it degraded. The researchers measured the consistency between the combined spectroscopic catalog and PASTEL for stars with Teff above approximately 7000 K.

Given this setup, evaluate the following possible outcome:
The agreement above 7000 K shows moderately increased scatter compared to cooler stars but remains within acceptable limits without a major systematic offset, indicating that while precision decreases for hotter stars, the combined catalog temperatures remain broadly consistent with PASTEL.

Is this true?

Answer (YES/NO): NO